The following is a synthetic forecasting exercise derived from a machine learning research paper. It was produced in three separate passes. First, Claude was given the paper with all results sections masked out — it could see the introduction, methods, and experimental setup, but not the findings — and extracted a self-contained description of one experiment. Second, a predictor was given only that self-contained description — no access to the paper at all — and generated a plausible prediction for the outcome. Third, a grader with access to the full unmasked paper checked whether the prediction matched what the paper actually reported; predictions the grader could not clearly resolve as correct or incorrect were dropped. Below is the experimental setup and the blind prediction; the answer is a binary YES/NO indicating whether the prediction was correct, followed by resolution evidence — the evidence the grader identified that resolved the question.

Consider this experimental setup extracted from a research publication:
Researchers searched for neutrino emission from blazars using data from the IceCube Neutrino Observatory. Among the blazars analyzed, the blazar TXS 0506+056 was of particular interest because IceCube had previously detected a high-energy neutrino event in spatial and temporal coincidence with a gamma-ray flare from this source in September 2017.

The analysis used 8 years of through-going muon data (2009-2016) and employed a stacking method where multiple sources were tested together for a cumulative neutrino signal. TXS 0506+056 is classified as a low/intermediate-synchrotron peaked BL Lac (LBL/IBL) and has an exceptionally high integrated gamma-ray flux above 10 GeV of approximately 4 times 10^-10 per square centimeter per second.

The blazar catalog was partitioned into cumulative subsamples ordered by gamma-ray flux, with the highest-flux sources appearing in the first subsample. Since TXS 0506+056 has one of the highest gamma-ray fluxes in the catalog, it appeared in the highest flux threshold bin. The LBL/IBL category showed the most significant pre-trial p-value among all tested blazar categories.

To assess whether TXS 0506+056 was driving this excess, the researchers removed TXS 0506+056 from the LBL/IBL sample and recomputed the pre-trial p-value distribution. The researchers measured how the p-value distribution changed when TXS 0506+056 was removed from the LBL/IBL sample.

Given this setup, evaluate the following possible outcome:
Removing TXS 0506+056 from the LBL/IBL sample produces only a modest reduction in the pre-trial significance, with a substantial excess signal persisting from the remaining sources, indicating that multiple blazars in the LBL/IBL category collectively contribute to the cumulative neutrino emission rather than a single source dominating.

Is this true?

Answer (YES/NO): NO